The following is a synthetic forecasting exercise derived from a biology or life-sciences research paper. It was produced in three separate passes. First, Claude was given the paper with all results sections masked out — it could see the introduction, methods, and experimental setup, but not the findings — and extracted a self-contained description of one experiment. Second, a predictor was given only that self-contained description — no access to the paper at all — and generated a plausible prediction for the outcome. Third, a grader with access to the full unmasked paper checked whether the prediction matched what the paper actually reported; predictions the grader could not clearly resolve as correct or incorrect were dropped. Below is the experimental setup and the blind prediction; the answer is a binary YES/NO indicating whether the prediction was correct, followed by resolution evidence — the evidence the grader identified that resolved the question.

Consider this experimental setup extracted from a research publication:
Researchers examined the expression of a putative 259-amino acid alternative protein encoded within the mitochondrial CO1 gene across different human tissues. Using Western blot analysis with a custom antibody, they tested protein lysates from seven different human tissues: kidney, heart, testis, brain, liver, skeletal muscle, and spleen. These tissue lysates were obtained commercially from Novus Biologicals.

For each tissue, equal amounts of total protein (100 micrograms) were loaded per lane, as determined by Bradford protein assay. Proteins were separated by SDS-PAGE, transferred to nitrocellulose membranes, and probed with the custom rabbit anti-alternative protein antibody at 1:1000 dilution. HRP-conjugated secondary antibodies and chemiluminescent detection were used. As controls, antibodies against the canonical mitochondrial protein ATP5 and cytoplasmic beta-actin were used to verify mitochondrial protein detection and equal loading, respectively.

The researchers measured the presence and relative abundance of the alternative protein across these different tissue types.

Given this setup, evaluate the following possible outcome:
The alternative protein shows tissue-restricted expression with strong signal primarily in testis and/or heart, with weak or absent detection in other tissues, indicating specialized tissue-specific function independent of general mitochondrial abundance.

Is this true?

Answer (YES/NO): NO